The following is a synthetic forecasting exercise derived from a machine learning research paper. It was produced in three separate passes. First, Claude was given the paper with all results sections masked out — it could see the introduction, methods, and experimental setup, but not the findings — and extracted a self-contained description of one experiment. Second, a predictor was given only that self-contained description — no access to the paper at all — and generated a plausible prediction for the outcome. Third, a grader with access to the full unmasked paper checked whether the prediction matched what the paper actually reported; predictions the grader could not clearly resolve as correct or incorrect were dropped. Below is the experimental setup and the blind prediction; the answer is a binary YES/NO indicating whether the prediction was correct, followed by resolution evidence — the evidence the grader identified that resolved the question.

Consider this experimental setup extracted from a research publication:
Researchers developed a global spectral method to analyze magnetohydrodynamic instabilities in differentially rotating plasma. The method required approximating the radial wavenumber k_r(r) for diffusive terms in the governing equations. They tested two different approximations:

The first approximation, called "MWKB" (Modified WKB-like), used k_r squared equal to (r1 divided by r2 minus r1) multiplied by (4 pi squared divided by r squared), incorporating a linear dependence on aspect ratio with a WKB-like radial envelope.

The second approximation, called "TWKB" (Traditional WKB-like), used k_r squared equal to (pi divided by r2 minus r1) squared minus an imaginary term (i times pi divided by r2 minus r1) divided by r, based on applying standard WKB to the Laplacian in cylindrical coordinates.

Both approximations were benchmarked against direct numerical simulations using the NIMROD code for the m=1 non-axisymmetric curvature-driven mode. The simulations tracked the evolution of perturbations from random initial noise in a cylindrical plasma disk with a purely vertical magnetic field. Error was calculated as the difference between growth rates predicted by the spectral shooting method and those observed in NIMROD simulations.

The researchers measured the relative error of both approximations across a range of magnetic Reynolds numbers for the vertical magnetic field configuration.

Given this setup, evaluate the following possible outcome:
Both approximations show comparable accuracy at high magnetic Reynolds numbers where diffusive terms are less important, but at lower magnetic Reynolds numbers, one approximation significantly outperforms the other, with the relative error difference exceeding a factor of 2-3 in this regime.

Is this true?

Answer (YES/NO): NO